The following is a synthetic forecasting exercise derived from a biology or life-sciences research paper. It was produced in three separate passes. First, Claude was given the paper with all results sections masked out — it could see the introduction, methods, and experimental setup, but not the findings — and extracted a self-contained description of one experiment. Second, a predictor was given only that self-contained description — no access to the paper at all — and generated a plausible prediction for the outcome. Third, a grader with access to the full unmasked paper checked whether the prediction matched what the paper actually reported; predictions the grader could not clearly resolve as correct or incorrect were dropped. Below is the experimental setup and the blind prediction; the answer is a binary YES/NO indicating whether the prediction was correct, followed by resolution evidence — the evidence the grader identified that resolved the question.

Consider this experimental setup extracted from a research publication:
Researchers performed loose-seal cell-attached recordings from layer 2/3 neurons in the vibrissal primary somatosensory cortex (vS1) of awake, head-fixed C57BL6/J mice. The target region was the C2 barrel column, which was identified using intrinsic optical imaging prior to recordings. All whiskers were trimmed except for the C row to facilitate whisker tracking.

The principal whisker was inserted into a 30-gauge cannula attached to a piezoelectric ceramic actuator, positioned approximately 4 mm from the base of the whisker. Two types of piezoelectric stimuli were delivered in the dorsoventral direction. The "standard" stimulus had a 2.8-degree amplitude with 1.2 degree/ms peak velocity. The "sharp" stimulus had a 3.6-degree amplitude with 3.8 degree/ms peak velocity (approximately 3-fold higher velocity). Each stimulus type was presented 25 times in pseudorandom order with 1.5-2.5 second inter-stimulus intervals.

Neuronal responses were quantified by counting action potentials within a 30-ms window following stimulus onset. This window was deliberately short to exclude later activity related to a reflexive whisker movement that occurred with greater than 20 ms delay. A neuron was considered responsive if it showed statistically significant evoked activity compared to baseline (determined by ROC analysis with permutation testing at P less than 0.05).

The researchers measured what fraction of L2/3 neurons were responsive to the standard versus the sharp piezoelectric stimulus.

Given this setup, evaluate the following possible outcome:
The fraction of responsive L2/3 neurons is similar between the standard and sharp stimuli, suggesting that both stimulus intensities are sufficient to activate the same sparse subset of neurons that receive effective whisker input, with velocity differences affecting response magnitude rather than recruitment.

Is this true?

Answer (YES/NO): NO